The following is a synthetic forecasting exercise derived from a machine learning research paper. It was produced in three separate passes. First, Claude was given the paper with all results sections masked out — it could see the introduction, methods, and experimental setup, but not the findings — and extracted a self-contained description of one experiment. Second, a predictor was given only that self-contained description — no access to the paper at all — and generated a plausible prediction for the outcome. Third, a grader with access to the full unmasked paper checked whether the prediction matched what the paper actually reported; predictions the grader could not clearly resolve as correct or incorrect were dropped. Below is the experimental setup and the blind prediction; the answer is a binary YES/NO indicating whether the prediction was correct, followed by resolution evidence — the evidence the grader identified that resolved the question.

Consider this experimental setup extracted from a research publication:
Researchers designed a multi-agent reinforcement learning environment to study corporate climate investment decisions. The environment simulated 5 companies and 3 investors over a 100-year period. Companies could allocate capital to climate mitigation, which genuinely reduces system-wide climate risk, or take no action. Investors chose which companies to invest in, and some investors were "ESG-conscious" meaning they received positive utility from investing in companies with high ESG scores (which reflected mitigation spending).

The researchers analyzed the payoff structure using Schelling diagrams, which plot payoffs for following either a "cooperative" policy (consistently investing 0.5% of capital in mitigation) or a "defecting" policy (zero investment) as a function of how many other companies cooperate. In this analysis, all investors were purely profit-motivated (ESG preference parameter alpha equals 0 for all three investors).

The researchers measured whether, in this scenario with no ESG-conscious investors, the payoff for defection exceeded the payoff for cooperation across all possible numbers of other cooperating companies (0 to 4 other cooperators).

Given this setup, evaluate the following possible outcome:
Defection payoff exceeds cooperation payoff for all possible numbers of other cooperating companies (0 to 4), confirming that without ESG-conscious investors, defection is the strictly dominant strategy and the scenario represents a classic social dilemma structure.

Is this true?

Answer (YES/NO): YES